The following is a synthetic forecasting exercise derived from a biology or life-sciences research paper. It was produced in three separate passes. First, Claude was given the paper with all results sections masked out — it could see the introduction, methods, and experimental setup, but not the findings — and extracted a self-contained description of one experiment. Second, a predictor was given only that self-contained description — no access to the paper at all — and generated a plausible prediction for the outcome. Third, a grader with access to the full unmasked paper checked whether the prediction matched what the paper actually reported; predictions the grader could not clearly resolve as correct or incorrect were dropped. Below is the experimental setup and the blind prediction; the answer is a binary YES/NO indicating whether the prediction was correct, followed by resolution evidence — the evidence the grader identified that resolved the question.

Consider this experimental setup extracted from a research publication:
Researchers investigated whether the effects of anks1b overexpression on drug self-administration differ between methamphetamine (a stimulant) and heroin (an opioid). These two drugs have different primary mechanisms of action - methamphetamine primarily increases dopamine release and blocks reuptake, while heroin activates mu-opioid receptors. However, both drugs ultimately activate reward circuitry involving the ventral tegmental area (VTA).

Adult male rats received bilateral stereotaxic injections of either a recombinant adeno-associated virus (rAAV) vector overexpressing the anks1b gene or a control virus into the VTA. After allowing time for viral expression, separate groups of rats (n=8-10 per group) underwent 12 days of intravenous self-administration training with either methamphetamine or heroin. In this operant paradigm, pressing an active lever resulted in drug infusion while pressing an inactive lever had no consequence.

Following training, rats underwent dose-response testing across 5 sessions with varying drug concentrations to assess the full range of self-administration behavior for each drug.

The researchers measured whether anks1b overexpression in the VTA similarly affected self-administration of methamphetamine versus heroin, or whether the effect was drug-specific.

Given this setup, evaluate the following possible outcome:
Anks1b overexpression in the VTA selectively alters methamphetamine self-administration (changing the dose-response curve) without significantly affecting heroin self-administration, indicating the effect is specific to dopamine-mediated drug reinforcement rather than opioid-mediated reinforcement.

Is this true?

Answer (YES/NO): NO